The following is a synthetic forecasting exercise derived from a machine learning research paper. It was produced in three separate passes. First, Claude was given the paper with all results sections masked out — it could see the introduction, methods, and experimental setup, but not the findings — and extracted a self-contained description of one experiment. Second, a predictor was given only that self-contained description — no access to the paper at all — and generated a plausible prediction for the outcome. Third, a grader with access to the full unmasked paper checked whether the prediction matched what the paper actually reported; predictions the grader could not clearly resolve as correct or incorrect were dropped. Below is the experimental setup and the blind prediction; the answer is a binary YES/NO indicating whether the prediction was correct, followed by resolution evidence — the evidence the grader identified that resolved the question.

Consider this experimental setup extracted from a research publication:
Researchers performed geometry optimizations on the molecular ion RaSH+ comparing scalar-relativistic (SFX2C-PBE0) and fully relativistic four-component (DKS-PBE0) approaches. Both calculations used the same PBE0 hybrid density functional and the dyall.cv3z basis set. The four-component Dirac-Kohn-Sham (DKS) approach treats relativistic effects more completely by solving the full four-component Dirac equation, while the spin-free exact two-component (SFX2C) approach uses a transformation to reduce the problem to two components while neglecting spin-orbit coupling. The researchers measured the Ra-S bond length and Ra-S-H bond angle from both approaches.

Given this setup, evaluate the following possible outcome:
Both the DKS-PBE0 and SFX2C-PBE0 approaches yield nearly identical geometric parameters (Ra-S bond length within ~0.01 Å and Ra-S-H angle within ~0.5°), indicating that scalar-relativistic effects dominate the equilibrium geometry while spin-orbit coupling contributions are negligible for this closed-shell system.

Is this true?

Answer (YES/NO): YES